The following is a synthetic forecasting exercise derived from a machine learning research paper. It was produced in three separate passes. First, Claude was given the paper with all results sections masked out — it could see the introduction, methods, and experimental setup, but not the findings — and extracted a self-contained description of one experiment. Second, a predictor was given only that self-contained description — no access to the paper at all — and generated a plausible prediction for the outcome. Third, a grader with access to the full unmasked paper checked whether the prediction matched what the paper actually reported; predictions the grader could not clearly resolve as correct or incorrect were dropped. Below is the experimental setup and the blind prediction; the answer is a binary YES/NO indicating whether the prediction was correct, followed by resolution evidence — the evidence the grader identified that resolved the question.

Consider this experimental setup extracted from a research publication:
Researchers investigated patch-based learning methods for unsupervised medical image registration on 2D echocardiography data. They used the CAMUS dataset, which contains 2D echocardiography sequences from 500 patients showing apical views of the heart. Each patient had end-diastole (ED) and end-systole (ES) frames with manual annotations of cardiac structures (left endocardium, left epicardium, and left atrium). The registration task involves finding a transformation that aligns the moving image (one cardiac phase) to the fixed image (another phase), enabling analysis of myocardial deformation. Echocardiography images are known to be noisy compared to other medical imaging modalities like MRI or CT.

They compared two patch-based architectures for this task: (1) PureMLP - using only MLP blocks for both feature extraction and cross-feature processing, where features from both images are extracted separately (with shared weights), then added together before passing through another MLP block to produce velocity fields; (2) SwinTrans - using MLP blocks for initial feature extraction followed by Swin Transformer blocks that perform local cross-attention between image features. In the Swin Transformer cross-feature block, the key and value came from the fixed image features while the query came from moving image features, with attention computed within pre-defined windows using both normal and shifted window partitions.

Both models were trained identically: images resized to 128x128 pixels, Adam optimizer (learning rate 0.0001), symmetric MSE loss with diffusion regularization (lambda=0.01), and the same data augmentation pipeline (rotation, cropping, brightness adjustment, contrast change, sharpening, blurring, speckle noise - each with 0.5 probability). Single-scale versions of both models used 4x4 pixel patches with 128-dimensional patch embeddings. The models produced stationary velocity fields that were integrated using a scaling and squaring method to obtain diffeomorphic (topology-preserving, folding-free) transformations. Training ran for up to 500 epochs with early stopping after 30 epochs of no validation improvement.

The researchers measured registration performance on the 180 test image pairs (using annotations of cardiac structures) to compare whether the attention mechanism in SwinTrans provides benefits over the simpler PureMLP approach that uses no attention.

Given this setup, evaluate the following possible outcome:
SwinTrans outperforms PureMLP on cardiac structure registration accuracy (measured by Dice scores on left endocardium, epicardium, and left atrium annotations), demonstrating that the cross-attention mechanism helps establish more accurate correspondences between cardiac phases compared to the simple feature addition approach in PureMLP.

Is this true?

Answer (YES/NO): NO